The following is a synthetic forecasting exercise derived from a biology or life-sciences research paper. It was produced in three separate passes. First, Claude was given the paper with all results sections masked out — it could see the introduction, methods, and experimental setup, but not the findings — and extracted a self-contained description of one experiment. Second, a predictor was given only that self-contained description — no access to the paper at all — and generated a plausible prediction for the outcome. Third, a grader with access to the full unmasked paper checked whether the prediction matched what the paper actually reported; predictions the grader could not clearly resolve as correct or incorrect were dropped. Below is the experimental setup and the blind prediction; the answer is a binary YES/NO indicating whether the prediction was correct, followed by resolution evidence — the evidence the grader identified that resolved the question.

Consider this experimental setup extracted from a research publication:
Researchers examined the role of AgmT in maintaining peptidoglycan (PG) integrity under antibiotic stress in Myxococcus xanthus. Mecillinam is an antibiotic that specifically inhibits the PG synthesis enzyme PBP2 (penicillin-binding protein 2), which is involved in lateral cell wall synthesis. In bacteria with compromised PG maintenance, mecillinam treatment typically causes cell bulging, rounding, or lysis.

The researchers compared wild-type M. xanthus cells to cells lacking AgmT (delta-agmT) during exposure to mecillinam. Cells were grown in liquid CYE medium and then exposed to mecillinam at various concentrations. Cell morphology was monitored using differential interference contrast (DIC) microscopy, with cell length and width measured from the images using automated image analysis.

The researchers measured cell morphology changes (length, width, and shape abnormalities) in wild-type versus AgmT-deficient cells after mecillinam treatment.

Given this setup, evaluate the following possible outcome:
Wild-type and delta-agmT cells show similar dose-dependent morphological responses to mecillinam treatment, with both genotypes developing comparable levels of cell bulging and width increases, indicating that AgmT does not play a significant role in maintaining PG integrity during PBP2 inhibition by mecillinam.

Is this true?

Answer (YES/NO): NO